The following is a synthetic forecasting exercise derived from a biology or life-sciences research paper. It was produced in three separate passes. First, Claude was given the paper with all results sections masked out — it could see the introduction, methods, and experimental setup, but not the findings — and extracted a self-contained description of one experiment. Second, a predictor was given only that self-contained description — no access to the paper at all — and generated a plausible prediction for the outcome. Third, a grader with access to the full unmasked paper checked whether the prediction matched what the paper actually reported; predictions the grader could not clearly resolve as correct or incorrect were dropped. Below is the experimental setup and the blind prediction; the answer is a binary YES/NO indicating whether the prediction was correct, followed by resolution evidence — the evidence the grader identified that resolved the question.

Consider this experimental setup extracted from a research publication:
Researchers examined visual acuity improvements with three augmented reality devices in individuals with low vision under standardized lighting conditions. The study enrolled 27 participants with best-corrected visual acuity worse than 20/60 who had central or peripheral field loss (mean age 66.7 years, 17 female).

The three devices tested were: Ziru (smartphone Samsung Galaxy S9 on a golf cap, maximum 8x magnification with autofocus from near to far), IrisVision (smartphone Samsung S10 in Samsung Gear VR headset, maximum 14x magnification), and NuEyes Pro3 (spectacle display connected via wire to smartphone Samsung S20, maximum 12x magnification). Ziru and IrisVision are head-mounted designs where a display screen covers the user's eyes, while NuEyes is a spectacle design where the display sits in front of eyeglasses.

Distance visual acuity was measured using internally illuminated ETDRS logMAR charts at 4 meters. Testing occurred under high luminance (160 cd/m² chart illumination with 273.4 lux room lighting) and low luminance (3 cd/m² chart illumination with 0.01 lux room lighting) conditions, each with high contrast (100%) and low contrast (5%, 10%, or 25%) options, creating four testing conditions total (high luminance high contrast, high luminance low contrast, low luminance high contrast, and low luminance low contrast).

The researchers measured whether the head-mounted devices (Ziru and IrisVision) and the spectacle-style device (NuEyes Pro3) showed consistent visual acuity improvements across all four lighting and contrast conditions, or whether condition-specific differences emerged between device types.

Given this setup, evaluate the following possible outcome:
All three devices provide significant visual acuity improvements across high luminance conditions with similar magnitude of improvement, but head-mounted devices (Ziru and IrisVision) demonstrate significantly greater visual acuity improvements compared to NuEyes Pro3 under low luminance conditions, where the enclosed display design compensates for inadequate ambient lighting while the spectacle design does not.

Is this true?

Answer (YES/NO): NO